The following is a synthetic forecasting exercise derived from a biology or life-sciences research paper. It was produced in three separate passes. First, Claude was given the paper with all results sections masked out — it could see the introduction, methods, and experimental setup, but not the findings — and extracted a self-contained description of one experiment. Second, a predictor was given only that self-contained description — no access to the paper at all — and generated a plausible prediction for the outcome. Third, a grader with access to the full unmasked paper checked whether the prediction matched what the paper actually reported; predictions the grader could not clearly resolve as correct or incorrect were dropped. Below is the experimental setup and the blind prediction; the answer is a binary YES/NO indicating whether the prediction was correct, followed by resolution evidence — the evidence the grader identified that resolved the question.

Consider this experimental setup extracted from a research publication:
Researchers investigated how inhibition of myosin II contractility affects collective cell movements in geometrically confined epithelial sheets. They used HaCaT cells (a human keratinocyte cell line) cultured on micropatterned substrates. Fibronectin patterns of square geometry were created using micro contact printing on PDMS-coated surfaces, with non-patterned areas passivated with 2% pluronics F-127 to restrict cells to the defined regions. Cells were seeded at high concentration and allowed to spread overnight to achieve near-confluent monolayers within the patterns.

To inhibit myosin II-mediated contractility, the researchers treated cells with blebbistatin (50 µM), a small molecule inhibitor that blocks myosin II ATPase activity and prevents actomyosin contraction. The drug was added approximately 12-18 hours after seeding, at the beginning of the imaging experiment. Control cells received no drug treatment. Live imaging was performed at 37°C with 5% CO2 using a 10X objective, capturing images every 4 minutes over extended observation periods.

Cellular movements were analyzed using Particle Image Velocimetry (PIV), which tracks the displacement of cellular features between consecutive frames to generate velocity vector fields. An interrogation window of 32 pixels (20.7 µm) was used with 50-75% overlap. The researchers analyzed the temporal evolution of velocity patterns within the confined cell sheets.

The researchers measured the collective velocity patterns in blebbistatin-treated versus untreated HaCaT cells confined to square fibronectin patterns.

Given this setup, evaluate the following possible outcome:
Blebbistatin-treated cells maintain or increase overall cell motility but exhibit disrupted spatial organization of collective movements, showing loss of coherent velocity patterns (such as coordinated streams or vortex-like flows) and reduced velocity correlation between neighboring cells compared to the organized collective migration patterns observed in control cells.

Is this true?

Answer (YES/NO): NO